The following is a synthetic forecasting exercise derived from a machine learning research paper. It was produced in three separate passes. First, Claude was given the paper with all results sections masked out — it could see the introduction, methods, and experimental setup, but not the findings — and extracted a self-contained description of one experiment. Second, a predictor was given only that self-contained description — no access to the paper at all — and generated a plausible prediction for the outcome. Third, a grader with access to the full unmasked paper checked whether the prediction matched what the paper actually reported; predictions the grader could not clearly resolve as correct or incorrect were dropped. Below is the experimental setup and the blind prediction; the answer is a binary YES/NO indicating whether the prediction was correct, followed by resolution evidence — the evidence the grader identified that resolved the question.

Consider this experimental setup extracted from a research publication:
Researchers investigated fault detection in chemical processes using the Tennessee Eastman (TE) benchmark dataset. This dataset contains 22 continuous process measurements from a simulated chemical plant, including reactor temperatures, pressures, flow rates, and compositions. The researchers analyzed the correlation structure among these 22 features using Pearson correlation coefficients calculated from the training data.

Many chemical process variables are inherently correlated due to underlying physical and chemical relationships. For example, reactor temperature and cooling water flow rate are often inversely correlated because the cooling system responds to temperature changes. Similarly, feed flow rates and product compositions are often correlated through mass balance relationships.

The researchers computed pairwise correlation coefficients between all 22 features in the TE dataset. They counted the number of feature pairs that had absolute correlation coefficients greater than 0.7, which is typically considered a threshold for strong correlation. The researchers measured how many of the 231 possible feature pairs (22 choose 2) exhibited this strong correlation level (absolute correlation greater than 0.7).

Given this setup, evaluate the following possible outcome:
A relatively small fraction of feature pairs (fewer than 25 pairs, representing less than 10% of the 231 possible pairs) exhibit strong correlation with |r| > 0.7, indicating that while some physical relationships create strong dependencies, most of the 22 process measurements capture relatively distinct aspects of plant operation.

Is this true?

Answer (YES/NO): YES